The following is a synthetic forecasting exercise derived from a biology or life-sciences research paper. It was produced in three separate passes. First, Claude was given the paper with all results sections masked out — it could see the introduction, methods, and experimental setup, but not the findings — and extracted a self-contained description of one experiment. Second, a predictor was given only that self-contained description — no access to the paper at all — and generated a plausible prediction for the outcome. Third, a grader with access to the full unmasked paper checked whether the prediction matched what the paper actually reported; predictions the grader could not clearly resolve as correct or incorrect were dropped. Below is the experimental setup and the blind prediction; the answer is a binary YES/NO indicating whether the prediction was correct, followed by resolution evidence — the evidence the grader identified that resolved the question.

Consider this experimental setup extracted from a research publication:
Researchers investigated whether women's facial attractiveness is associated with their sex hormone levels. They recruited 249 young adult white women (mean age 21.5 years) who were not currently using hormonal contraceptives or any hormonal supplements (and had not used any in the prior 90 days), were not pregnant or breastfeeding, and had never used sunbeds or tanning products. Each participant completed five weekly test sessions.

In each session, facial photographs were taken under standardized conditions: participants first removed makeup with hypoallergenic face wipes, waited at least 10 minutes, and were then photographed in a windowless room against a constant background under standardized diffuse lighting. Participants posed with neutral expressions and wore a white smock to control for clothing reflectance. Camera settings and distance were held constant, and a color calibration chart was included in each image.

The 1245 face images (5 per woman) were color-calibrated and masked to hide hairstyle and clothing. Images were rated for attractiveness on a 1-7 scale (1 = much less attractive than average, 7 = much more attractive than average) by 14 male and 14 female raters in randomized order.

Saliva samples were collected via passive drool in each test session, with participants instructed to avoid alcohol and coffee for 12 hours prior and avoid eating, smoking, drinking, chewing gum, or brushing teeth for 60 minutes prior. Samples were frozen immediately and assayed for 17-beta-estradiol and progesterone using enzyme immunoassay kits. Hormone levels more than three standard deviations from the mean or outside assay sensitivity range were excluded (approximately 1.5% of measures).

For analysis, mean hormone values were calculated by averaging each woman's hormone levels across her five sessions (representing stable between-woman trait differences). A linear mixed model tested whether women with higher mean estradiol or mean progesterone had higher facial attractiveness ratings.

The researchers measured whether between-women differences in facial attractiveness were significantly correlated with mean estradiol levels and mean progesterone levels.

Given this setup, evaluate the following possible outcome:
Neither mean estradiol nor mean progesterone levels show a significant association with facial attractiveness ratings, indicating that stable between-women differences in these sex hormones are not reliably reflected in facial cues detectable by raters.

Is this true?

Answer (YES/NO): YES